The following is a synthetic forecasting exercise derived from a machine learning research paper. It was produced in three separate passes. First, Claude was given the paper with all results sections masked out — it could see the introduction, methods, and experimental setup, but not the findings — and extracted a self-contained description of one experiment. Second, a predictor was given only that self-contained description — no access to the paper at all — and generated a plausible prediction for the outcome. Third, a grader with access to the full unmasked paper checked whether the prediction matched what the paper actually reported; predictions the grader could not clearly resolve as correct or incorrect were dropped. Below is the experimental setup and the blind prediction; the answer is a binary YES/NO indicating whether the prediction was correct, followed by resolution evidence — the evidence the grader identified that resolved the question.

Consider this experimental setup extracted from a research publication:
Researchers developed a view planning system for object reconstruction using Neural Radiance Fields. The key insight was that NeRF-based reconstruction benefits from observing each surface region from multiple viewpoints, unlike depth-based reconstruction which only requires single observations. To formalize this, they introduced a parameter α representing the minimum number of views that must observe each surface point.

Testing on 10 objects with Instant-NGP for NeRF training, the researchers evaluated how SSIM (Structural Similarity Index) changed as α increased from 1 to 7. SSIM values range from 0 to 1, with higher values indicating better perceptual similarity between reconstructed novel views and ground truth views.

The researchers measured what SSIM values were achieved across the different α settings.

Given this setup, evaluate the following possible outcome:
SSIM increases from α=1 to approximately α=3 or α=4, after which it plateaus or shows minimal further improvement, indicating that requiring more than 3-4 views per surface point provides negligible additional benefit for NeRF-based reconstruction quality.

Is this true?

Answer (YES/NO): NO